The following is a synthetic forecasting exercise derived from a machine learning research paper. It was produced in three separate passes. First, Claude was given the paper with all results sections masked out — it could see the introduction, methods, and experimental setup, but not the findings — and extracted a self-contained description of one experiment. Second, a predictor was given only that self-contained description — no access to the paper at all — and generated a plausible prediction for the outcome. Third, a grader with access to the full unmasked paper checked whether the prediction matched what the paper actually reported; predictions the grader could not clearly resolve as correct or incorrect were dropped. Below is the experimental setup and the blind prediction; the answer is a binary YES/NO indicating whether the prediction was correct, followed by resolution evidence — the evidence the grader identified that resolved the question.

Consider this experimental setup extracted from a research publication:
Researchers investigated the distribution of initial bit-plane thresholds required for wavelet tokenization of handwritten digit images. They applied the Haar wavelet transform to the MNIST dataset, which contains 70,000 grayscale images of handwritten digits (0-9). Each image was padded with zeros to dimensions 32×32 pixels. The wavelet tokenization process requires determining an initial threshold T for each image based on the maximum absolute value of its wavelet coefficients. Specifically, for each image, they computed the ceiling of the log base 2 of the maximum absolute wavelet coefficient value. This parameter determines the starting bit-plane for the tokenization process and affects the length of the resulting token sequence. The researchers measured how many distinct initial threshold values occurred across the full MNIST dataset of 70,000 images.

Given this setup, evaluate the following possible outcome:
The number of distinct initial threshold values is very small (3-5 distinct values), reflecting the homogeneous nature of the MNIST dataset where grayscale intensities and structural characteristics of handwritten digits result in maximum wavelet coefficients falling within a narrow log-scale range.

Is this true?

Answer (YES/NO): YES